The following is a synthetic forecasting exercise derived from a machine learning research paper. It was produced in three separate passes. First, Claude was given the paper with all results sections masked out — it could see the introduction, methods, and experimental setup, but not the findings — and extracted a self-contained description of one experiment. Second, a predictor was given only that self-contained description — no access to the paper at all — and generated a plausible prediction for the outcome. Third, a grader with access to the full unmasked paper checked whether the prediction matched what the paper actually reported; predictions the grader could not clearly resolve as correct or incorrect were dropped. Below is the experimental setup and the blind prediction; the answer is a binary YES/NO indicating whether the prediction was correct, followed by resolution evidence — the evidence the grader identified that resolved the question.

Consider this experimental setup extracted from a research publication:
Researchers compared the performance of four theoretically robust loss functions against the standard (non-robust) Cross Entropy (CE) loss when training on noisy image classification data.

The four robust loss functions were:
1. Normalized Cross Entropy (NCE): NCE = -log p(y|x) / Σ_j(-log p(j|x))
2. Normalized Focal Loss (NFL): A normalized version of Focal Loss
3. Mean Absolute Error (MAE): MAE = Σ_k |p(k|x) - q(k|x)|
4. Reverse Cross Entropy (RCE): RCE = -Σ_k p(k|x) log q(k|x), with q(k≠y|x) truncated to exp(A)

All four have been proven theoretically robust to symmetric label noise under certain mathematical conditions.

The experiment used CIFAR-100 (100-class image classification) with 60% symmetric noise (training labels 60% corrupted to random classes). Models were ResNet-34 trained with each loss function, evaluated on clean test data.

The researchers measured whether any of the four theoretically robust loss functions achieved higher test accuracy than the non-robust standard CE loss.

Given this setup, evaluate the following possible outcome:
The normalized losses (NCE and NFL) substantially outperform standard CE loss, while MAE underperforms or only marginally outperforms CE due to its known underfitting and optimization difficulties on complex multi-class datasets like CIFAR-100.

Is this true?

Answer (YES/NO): NO